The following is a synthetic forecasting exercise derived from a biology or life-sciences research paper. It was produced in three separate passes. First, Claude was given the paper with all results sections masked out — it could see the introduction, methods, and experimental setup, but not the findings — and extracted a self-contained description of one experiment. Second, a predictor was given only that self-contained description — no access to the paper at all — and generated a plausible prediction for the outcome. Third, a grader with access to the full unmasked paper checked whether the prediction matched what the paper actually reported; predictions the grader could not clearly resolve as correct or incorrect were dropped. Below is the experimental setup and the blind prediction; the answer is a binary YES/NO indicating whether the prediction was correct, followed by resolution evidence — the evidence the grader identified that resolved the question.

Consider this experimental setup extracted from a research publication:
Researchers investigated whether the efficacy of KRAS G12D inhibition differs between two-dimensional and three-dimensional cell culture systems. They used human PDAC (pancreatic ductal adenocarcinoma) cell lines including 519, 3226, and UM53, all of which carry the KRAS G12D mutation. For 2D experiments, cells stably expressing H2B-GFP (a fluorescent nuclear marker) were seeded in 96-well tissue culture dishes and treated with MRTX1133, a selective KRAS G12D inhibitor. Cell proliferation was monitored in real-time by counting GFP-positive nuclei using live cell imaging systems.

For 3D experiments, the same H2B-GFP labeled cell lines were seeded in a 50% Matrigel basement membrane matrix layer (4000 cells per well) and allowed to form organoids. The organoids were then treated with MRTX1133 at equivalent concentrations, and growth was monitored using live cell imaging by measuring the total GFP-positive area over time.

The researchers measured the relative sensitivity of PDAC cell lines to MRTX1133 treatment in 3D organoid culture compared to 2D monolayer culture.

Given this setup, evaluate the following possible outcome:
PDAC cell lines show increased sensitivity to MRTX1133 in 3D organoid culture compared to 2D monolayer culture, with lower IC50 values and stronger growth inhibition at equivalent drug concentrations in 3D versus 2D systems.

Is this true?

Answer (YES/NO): YES